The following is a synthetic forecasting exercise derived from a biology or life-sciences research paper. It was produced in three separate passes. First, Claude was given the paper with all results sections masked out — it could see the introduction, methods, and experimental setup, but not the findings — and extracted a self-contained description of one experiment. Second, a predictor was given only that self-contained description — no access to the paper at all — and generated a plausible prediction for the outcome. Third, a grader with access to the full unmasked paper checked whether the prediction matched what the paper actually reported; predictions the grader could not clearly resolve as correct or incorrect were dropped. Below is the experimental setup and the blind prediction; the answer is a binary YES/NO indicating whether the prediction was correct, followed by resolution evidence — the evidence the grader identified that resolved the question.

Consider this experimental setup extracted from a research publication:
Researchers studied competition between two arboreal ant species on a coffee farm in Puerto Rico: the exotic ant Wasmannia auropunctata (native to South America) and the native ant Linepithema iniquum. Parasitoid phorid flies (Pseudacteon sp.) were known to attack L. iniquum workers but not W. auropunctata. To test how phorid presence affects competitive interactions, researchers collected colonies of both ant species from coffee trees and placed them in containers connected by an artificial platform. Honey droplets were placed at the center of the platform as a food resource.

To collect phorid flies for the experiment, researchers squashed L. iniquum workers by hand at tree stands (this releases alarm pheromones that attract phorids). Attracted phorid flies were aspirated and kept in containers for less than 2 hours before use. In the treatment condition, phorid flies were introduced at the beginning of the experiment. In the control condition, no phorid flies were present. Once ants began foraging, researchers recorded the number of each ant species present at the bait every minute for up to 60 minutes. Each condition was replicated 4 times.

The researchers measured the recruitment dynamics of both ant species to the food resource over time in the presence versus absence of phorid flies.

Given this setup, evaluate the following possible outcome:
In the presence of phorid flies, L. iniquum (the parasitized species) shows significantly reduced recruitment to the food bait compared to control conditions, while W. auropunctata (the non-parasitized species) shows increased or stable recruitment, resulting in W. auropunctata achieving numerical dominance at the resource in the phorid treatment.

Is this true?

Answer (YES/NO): YES